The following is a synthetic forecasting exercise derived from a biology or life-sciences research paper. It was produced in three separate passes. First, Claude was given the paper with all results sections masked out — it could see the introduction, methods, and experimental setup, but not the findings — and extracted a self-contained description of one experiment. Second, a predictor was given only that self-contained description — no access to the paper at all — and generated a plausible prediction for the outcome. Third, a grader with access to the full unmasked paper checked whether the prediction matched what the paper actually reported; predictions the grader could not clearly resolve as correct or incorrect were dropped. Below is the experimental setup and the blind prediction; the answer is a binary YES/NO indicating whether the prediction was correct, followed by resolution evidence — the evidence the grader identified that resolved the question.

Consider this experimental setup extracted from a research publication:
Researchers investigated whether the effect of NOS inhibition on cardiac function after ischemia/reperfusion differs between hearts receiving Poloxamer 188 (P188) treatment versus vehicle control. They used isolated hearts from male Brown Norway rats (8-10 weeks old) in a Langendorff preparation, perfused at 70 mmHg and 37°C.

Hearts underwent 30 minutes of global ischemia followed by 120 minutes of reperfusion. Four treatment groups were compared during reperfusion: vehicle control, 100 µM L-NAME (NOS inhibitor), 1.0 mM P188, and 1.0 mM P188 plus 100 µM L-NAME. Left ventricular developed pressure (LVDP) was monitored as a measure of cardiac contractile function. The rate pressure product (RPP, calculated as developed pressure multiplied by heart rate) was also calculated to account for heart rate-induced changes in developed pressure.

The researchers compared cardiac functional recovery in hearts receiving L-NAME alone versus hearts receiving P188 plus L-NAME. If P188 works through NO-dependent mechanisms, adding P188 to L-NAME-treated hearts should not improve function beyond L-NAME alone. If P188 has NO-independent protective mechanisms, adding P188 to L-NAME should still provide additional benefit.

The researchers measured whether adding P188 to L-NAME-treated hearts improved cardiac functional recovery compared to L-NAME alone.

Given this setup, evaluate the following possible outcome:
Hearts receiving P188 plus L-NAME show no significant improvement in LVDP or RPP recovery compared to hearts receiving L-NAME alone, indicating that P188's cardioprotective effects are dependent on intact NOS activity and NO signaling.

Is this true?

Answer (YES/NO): YES